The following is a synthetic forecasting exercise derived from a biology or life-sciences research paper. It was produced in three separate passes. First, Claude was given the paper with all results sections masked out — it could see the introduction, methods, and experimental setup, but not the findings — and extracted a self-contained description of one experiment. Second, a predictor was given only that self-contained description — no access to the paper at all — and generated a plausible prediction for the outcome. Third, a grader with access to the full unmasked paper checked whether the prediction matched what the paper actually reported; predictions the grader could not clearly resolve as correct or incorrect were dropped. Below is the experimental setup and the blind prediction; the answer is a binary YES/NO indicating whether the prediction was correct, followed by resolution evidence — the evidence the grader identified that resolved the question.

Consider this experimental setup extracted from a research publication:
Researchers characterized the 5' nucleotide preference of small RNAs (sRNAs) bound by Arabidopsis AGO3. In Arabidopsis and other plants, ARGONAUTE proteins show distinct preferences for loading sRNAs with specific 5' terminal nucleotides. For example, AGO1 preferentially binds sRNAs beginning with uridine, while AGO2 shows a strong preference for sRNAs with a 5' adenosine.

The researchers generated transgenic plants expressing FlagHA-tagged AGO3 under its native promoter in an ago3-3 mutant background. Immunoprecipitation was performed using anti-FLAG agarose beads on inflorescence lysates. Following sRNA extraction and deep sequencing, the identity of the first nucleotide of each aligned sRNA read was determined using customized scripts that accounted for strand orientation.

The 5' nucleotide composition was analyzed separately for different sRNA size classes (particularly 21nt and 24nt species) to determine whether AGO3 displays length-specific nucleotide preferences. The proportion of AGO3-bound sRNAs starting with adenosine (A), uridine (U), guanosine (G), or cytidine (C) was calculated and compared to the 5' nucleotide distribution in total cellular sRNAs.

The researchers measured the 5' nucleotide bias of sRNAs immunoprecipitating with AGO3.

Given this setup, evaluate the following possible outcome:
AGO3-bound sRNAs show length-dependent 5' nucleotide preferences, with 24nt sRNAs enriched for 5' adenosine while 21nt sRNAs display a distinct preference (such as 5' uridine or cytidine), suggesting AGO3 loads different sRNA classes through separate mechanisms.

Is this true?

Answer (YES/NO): NO